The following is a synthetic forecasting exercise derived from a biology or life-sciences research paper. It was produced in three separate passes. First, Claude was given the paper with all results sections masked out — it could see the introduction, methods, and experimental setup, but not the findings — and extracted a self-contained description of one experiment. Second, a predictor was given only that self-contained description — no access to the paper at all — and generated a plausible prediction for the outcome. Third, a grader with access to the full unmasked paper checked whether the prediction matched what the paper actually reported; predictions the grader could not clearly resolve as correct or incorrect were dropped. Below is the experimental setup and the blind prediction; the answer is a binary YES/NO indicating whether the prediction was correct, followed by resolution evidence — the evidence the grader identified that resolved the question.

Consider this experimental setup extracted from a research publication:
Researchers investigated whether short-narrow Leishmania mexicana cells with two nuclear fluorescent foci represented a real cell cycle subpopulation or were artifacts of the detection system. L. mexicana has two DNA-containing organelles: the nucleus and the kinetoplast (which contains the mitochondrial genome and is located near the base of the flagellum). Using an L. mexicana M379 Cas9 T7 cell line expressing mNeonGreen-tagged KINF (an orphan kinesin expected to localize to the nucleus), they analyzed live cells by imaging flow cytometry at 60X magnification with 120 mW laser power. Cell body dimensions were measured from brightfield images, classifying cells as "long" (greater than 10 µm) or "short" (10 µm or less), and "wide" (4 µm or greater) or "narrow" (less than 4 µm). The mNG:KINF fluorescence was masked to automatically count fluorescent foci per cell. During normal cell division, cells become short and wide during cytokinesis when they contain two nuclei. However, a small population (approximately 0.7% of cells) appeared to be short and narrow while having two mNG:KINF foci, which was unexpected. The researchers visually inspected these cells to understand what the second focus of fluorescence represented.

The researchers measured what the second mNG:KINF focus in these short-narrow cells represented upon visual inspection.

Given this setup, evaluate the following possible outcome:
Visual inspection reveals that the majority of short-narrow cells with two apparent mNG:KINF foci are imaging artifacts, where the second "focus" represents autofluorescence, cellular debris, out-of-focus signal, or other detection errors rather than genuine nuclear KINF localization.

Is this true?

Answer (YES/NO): NO